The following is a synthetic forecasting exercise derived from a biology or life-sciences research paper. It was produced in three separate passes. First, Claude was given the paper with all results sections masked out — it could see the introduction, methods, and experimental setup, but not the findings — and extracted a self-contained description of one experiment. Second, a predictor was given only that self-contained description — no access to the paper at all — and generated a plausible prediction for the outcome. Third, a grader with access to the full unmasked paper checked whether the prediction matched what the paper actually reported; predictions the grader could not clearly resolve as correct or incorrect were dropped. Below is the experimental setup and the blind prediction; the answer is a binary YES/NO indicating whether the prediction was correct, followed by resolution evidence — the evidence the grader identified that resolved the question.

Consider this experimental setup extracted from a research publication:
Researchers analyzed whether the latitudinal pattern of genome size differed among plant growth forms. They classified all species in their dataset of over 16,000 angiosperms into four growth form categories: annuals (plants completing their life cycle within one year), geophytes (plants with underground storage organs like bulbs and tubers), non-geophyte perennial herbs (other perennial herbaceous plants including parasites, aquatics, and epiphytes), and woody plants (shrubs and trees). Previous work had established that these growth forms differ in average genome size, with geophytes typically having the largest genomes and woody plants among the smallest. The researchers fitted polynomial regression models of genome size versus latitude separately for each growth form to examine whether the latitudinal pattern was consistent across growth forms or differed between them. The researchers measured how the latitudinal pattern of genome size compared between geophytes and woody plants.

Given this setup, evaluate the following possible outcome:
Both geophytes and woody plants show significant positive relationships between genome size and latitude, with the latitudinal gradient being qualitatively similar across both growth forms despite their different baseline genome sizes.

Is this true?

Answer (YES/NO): NO